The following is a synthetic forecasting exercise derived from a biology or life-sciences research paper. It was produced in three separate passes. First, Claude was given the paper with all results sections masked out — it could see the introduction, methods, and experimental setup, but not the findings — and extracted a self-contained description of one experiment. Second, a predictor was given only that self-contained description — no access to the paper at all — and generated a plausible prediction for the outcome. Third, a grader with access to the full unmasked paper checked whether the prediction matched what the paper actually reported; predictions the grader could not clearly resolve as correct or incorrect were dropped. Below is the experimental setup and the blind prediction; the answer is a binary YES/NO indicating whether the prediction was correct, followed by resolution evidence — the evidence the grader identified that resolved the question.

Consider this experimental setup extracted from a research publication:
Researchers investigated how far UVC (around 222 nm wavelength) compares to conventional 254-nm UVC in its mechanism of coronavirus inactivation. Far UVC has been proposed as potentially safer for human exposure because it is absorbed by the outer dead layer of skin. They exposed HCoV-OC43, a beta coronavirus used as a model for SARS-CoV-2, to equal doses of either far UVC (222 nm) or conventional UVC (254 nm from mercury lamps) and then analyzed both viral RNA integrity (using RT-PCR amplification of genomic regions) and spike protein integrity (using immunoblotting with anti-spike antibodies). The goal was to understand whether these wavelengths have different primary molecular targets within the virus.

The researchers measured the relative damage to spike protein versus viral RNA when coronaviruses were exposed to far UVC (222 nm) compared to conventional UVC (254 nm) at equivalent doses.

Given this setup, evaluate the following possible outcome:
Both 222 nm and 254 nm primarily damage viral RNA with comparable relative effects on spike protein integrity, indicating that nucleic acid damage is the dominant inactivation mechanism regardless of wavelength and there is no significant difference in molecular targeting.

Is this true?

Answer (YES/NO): NO